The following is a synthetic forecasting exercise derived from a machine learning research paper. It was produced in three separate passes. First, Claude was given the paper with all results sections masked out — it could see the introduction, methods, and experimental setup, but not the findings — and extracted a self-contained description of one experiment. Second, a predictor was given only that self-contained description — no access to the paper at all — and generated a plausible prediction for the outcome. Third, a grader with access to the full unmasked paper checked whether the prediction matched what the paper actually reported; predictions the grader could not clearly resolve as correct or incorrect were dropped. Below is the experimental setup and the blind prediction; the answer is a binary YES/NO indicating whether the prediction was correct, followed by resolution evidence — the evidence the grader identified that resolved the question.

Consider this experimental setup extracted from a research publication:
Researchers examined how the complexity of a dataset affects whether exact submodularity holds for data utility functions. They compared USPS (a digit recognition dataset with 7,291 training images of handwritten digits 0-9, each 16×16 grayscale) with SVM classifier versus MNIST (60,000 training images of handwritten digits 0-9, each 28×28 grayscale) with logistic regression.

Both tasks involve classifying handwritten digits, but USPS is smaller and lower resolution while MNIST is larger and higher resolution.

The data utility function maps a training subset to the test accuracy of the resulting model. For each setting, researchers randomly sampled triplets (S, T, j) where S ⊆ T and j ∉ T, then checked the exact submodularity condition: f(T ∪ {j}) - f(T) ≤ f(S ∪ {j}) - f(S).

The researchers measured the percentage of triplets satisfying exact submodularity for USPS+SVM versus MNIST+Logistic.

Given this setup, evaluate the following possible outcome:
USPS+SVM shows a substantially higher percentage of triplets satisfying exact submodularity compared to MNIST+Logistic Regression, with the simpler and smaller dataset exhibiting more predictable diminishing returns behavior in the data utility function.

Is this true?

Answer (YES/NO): YES